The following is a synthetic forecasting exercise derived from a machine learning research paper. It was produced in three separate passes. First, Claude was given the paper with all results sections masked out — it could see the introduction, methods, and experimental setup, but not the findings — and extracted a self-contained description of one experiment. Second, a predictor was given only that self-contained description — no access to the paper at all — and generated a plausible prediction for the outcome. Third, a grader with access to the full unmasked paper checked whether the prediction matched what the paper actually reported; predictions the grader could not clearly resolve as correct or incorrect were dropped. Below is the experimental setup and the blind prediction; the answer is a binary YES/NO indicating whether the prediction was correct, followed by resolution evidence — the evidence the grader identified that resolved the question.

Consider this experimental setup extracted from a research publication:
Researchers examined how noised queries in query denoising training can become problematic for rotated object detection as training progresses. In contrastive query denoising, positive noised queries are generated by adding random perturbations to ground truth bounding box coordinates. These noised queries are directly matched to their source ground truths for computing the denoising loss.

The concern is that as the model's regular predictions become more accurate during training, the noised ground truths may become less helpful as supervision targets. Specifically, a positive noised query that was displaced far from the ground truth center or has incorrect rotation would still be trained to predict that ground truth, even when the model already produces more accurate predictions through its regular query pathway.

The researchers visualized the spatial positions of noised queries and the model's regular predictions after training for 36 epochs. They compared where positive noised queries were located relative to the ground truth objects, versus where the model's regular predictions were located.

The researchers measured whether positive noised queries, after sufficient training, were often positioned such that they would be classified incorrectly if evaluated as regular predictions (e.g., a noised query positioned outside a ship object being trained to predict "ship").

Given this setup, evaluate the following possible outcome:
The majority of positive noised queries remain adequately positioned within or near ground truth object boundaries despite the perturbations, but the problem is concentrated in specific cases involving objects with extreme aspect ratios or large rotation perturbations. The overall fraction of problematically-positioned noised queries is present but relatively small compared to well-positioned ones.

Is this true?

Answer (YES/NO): NO